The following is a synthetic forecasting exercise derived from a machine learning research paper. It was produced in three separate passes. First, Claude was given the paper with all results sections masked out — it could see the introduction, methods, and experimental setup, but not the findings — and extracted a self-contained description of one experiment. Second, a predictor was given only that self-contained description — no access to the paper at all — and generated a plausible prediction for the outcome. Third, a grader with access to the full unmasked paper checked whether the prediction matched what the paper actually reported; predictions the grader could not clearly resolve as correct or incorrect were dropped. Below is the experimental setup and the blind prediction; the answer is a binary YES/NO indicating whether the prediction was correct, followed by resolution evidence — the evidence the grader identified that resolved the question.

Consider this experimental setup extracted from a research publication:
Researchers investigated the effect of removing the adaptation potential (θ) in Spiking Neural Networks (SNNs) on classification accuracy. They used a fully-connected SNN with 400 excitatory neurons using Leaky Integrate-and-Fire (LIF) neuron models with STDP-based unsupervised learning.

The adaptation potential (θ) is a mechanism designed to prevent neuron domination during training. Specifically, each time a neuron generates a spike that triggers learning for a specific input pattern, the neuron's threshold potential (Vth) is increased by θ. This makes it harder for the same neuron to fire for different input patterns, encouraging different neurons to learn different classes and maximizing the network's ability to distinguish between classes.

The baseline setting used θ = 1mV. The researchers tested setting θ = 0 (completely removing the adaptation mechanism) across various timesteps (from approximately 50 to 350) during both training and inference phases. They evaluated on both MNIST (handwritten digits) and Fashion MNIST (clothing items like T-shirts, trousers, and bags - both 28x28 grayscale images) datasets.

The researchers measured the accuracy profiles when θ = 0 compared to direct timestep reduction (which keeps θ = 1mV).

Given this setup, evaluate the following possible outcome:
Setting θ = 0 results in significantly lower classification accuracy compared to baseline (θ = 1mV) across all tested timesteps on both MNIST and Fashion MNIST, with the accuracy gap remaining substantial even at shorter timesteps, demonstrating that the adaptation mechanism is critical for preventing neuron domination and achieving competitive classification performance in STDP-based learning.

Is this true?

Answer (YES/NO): YES